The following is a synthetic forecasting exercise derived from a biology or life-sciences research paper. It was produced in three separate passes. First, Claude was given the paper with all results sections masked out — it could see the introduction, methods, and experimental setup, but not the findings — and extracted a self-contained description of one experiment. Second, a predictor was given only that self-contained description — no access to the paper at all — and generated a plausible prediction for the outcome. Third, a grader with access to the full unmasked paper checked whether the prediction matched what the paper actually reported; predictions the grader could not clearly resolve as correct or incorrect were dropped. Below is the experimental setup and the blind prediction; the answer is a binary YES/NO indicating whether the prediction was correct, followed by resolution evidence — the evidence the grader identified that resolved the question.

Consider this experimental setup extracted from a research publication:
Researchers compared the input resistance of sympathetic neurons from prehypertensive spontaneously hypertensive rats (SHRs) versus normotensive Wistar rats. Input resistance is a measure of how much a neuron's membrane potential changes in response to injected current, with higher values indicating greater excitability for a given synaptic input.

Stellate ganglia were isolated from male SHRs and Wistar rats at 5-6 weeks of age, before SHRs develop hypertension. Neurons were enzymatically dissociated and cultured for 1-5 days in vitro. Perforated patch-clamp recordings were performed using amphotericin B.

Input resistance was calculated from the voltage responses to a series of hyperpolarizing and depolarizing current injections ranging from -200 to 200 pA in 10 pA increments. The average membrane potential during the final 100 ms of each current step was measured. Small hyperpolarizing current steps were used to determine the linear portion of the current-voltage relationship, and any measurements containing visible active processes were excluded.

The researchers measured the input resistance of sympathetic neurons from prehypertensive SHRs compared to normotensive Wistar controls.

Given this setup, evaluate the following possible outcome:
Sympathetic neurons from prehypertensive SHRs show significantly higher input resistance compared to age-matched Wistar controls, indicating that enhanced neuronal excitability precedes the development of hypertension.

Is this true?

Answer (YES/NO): NO